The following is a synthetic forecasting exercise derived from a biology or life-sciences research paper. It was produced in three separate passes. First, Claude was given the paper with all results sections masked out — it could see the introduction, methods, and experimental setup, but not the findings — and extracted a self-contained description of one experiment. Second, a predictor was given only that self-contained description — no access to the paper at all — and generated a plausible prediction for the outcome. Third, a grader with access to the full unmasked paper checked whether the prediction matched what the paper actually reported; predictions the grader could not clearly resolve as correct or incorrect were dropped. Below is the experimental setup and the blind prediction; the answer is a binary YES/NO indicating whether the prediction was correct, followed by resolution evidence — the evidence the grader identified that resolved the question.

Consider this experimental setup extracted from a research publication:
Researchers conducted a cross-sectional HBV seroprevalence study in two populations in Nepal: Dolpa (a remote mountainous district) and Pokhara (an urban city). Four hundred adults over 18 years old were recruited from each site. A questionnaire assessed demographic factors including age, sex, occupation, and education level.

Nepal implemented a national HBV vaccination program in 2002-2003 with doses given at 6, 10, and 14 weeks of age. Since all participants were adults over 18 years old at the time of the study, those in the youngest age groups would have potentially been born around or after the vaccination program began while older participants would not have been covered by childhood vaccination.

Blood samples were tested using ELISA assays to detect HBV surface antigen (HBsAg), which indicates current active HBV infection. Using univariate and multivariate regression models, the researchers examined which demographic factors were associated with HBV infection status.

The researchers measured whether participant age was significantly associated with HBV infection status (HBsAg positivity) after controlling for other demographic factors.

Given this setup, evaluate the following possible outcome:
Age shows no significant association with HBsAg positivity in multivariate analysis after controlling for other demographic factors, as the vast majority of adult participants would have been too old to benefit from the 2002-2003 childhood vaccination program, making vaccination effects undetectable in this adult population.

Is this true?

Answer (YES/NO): YES